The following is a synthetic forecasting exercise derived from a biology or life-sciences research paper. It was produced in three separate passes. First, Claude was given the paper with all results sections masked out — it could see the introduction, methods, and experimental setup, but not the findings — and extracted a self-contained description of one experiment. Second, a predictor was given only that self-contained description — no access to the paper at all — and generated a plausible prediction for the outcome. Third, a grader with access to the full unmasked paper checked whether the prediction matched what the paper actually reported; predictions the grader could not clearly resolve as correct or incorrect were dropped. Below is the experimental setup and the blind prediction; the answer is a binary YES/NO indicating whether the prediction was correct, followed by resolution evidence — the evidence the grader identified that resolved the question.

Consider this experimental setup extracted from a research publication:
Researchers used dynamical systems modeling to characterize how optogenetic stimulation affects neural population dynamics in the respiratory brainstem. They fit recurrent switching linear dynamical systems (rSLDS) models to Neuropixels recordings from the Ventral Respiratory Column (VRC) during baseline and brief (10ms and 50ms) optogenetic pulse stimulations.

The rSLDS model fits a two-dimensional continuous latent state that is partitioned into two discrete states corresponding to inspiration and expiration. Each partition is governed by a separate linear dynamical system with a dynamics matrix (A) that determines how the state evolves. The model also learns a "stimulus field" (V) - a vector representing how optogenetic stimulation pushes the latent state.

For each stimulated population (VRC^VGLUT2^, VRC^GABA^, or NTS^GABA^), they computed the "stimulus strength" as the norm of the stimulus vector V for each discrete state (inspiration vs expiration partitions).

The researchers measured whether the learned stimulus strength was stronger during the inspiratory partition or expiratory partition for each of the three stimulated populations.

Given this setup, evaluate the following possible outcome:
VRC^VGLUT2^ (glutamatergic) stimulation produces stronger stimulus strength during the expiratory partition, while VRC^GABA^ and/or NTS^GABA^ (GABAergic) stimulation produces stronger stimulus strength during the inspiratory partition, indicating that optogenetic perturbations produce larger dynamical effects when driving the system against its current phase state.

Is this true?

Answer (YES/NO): YES